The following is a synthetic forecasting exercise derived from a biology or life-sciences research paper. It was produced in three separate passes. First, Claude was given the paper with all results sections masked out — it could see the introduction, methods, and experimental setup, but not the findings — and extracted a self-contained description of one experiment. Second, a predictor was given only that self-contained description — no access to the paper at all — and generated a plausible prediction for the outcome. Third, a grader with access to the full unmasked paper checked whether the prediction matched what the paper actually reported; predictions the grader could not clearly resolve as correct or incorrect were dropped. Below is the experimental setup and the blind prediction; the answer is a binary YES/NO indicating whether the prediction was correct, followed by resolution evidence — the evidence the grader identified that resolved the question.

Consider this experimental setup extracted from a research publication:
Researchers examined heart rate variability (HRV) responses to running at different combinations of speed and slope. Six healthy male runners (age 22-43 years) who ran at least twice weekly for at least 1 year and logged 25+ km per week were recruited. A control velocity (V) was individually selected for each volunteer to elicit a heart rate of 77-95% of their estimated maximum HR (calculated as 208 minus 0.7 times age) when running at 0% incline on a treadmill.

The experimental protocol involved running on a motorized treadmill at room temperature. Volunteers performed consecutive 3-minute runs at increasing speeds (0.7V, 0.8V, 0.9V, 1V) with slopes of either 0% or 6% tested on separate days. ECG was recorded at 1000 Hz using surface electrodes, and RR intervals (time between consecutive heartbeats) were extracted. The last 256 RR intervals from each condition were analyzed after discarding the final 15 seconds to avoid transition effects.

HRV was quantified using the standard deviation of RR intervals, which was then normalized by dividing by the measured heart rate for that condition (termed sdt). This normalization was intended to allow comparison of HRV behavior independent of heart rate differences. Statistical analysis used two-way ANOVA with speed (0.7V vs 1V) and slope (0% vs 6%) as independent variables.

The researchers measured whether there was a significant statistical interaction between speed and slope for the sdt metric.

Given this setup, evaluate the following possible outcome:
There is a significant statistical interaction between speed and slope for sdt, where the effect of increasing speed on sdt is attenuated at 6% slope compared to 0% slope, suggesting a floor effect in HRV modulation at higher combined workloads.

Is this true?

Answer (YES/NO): NO